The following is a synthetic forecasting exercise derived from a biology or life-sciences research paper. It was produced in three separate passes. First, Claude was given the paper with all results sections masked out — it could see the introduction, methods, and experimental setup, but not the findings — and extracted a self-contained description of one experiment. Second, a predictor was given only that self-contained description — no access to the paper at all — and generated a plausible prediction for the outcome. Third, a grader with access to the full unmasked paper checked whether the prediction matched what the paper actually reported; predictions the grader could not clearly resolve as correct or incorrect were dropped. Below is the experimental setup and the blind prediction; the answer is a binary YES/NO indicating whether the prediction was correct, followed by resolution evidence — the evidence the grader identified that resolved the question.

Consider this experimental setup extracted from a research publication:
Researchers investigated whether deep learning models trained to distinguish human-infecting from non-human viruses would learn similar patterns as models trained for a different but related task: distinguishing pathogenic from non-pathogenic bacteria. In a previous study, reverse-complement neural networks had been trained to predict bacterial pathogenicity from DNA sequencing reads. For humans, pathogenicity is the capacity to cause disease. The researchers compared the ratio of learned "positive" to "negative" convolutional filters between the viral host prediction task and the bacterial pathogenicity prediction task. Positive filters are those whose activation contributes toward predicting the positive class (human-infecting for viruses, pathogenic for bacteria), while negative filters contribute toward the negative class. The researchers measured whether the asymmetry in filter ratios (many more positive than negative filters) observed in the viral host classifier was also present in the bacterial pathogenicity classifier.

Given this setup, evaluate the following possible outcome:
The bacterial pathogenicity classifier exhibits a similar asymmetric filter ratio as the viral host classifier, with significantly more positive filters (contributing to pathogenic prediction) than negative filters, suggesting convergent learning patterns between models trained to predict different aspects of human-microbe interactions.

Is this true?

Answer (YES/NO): NO